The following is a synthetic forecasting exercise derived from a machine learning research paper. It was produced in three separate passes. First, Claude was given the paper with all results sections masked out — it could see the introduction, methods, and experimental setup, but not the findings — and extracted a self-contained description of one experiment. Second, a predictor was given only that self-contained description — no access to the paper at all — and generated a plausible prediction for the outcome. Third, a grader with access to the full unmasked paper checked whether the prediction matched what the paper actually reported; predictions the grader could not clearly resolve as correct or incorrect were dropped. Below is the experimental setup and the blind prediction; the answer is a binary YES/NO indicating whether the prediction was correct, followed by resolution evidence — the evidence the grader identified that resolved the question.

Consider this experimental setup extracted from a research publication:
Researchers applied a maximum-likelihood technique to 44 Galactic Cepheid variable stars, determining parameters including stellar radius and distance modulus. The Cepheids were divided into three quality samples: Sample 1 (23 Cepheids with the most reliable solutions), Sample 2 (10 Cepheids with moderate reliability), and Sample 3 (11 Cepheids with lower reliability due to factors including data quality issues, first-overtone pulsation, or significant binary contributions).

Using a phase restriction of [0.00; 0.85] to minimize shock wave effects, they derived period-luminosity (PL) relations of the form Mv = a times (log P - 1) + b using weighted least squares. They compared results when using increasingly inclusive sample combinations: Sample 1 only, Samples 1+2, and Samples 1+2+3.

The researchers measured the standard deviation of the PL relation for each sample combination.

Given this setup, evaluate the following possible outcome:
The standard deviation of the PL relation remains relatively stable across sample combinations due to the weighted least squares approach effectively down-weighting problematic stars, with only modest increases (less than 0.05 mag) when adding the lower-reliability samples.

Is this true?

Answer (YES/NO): NO